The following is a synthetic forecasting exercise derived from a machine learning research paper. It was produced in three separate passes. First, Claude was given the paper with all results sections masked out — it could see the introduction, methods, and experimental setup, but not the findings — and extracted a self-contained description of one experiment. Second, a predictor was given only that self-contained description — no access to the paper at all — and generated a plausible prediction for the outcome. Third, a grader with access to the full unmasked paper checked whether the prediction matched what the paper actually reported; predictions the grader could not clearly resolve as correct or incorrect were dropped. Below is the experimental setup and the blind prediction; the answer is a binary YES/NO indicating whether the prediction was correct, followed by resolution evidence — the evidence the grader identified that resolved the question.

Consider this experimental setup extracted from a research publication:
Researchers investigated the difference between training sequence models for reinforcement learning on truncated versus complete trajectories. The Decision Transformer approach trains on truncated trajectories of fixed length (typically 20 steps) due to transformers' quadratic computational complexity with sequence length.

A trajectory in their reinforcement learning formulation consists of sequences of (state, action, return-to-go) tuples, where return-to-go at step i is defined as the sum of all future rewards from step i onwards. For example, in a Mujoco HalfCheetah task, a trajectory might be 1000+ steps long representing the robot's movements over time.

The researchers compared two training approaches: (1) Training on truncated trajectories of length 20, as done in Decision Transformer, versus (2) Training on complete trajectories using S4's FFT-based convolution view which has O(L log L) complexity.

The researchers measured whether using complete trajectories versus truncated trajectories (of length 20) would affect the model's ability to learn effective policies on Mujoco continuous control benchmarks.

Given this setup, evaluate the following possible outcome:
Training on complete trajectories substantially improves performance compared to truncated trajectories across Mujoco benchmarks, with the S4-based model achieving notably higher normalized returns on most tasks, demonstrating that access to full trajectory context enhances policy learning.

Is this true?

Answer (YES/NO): YES